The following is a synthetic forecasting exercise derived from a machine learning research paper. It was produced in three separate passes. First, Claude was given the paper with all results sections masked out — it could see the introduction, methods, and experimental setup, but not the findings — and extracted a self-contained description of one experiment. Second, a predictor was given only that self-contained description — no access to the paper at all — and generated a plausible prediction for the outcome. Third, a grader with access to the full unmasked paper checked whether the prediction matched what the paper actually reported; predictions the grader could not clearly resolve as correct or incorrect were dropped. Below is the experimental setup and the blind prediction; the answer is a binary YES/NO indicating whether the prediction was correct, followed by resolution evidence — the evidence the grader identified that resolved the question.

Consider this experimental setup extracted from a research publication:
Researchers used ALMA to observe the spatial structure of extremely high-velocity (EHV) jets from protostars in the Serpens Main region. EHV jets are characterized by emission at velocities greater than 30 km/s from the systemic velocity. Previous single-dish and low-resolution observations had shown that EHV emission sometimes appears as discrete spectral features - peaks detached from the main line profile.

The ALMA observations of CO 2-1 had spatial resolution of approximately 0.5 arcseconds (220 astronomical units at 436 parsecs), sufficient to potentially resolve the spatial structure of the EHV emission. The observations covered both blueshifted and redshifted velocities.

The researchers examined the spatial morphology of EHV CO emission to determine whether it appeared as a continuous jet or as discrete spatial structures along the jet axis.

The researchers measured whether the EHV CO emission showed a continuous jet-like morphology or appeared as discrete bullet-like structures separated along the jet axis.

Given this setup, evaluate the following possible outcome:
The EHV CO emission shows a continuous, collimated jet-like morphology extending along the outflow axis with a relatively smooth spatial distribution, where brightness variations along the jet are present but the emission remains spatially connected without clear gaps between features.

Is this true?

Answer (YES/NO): NO